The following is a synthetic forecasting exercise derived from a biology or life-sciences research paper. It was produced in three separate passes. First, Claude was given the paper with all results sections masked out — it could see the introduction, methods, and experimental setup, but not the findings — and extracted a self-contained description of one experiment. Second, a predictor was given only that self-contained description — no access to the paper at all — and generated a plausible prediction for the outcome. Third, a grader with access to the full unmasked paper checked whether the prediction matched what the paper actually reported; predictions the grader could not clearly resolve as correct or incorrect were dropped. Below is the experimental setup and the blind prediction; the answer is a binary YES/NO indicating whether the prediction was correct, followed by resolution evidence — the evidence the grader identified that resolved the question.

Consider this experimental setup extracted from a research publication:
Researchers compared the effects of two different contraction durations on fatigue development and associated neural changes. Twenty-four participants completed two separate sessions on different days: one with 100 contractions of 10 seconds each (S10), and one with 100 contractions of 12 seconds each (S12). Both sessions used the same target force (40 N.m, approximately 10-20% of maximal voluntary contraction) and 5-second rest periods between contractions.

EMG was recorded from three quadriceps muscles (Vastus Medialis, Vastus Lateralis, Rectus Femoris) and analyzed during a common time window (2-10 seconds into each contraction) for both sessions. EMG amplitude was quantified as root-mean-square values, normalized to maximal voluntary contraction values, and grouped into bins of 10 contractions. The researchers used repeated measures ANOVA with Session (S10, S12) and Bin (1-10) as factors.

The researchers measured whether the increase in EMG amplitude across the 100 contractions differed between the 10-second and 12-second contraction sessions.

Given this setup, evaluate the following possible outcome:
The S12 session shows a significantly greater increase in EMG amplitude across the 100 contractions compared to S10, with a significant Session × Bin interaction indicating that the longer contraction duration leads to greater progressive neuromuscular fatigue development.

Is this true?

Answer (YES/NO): YES